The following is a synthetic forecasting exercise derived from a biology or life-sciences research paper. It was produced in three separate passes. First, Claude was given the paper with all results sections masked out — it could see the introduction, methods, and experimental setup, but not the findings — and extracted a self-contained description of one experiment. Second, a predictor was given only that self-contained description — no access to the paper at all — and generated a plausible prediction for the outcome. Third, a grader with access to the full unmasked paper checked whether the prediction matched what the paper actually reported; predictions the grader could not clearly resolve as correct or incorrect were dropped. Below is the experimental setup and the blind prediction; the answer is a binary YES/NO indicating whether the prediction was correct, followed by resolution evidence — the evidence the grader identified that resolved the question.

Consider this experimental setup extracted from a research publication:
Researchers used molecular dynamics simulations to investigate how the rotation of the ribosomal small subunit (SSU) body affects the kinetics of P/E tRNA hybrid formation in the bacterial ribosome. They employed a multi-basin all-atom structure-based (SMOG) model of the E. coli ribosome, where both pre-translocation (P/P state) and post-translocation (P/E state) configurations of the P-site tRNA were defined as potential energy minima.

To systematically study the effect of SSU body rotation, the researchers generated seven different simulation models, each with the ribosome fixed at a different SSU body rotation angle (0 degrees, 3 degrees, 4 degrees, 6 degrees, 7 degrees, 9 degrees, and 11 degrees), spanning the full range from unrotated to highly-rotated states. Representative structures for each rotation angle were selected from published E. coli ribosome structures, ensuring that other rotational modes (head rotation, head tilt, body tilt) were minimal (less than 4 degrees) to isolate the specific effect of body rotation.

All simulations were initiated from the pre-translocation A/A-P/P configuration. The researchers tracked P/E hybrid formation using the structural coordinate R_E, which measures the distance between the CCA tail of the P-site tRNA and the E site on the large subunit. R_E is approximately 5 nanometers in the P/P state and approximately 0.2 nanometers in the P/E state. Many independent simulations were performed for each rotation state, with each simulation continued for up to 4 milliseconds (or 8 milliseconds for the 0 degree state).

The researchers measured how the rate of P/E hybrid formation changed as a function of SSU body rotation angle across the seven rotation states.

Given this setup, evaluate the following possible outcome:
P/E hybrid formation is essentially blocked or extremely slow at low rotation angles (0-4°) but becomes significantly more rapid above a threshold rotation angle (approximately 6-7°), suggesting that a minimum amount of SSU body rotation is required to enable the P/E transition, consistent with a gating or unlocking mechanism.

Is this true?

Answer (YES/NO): NO